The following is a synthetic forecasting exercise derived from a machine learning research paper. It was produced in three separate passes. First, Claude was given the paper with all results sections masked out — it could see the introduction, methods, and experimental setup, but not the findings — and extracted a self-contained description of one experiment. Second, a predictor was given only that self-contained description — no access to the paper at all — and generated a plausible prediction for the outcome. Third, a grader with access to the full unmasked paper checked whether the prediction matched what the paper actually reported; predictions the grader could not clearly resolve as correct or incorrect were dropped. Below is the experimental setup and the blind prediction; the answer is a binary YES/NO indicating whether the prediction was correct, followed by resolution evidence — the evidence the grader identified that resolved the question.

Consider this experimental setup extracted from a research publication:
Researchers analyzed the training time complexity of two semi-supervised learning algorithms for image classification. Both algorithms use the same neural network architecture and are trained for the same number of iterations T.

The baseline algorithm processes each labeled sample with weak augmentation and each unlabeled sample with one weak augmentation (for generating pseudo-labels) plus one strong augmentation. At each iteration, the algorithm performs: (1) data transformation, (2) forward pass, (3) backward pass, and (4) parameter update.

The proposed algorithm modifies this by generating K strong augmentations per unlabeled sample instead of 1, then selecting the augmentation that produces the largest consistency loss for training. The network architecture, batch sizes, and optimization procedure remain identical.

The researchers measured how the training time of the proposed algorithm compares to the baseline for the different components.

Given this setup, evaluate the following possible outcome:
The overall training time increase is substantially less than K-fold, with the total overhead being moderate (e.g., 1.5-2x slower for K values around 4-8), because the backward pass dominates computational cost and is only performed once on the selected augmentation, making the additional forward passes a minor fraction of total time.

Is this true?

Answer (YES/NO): NO